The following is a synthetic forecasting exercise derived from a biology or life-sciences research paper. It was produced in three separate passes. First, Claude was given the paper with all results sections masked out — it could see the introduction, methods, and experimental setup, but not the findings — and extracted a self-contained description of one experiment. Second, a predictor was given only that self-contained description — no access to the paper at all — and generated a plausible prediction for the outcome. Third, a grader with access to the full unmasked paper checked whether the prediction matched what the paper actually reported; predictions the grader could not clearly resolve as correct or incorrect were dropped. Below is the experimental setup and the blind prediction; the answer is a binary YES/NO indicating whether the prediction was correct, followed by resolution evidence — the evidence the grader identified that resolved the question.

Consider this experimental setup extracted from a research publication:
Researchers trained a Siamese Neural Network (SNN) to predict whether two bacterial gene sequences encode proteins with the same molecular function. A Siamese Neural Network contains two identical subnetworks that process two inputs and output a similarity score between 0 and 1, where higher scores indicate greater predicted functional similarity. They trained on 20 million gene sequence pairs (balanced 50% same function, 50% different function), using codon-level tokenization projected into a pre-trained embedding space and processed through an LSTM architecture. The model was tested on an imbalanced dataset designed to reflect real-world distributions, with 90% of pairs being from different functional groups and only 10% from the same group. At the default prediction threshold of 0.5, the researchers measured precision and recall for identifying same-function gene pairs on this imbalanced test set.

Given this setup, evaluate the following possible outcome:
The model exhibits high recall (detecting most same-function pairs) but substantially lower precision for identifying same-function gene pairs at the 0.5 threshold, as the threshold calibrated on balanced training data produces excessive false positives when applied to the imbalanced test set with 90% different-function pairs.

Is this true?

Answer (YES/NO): YES